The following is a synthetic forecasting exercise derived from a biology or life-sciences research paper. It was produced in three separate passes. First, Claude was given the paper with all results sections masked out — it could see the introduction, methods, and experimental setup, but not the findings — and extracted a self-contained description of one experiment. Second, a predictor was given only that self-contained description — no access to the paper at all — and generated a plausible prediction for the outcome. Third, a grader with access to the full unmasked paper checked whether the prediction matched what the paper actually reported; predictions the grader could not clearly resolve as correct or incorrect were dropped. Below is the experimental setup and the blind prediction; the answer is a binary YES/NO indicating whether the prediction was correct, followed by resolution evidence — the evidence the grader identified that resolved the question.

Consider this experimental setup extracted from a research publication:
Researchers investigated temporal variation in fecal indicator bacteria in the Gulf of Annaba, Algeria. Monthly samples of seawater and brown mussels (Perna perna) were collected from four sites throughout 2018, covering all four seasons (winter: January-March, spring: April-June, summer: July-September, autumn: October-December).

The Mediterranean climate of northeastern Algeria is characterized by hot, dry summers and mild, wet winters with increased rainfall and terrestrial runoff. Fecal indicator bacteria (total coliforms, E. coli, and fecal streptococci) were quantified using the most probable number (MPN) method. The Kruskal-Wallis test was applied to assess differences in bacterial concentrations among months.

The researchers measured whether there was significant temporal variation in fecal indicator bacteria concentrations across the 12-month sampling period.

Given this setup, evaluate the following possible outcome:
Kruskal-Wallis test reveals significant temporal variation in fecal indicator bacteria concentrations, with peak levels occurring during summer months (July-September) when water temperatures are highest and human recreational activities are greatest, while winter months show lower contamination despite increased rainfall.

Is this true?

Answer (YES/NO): NO